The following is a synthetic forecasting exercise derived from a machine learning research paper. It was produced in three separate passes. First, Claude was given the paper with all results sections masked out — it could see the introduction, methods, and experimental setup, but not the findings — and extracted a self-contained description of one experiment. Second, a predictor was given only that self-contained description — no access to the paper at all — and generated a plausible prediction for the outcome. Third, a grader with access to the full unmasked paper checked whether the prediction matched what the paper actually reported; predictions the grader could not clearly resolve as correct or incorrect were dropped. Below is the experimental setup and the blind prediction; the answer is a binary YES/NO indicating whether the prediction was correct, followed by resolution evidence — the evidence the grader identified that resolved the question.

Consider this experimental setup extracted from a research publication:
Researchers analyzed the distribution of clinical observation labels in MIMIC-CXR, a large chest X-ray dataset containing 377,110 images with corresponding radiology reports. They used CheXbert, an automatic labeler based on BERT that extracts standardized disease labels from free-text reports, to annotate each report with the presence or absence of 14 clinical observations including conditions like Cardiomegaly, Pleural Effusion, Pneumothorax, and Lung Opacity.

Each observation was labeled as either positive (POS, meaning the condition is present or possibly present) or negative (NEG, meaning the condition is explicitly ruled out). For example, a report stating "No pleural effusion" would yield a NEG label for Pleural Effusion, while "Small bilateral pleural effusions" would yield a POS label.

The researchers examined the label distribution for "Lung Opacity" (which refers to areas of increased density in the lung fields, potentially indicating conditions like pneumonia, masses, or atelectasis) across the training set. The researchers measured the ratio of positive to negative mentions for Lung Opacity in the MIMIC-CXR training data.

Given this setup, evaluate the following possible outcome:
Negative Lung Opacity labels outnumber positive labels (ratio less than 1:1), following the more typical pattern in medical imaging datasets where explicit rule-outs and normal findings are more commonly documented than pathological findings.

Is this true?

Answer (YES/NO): NO